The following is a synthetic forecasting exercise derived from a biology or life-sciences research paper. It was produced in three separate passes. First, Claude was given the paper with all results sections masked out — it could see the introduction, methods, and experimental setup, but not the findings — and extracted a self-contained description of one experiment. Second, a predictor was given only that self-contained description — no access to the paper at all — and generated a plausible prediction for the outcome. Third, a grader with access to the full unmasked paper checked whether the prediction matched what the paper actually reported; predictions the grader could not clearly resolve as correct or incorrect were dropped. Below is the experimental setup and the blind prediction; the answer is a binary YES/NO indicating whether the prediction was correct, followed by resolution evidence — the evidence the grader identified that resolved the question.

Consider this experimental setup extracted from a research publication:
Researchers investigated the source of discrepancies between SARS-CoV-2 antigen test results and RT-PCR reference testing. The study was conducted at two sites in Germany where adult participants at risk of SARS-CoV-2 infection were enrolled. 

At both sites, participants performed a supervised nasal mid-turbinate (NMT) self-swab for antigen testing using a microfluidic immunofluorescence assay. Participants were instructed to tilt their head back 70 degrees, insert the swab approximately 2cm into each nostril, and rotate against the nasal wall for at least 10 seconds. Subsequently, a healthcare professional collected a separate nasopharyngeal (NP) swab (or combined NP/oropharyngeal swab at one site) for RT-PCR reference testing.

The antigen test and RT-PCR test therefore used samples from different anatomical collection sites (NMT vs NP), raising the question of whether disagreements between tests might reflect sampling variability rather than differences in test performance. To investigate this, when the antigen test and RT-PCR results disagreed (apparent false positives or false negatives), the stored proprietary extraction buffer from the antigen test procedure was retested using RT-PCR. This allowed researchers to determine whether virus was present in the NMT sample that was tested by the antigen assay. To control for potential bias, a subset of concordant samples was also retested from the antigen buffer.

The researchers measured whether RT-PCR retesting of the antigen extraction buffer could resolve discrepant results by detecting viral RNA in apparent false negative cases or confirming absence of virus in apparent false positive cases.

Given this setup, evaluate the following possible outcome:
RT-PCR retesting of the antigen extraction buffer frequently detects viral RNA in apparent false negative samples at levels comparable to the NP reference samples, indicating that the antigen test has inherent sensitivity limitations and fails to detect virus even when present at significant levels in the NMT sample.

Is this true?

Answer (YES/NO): NO